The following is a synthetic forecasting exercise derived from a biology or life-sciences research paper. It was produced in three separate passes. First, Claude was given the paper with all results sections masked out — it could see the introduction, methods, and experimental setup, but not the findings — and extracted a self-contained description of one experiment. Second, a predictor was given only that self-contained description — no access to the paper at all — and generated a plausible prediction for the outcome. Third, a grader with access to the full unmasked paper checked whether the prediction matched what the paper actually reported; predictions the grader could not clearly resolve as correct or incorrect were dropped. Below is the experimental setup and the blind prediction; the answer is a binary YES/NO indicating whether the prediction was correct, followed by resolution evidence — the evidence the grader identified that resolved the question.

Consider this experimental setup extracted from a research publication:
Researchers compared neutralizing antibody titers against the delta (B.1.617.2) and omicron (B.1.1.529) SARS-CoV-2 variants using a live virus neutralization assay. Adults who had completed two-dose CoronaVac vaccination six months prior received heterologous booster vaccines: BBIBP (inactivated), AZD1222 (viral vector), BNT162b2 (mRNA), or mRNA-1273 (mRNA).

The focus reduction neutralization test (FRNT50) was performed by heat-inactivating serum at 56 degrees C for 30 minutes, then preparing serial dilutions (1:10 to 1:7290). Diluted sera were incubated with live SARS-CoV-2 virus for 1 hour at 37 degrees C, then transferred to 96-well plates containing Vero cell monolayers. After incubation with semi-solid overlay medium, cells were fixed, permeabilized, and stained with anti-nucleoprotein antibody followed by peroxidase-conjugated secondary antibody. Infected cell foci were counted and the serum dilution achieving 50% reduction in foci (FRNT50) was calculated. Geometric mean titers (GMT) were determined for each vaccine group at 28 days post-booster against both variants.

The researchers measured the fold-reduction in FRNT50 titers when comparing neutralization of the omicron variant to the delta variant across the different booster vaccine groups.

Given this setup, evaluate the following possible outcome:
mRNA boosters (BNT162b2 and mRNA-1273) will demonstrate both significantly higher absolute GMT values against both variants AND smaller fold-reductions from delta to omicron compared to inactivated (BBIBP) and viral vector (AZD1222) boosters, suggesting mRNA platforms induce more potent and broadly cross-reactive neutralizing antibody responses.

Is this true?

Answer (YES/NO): NO